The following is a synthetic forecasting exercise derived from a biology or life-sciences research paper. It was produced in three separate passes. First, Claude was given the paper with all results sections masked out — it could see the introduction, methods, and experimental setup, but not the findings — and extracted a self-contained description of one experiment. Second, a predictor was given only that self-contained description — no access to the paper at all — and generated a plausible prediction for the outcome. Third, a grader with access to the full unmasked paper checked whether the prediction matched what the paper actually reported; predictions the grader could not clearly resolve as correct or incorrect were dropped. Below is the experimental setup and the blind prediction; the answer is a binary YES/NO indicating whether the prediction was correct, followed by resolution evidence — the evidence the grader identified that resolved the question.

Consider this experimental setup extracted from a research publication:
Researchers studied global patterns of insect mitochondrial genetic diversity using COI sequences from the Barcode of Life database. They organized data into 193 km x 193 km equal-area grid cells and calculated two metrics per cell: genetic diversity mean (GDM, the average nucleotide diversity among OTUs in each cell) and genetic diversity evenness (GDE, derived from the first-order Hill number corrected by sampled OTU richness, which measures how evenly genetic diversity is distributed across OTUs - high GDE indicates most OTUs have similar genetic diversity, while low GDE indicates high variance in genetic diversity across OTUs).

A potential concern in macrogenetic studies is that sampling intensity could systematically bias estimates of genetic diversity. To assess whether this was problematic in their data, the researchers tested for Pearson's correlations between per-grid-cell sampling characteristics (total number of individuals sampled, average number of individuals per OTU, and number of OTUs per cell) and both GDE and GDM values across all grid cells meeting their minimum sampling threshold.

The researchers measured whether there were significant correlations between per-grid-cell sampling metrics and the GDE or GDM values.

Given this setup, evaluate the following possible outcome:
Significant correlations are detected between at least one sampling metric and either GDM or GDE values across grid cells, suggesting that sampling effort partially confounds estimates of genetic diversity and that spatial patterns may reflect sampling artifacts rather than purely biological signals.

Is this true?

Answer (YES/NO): NO